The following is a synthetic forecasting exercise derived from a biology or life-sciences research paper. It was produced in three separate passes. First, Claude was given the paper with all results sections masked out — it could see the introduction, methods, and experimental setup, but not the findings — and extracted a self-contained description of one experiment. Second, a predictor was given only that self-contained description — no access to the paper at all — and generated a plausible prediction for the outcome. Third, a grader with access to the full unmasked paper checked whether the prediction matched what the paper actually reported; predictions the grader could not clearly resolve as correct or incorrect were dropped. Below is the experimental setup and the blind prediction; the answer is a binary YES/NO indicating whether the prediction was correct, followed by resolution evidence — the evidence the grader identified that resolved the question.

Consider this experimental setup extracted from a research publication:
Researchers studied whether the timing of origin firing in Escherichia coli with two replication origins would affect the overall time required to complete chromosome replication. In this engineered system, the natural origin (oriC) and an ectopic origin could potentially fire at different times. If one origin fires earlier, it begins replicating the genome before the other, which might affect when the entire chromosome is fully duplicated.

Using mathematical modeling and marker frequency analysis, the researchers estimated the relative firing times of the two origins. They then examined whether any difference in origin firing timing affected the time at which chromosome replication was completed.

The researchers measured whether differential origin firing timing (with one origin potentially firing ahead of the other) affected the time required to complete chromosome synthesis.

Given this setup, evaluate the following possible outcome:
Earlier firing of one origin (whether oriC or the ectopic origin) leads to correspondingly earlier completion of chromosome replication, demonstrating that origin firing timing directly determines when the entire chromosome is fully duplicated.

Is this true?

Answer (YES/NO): NO